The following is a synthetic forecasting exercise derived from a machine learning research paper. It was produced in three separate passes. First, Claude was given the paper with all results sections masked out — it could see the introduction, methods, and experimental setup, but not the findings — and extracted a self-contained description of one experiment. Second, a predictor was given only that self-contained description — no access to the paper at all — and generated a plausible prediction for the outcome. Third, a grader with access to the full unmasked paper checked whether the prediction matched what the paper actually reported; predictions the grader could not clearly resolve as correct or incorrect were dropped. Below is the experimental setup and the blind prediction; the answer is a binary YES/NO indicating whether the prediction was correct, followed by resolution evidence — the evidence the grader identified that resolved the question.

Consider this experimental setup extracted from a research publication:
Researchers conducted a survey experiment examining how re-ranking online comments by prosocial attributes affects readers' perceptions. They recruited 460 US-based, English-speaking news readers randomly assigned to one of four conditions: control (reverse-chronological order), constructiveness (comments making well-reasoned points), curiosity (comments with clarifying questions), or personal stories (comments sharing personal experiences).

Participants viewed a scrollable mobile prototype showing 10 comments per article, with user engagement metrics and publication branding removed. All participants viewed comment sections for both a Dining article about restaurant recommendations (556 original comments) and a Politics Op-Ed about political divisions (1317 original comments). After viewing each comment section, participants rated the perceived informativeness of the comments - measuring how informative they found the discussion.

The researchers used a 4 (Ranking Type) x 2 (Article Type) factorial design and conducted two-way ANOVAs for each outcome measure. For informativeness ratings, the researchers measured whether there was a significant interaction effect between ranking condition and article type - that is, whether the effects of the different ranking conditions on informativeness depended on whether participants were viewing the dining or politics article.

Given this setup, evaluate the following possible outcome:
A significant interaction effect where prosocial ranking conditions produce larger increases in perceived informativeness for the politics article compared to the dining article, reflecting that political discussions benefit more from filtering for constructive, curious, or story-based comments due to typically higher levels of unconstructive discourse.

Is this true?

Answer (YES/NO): NO